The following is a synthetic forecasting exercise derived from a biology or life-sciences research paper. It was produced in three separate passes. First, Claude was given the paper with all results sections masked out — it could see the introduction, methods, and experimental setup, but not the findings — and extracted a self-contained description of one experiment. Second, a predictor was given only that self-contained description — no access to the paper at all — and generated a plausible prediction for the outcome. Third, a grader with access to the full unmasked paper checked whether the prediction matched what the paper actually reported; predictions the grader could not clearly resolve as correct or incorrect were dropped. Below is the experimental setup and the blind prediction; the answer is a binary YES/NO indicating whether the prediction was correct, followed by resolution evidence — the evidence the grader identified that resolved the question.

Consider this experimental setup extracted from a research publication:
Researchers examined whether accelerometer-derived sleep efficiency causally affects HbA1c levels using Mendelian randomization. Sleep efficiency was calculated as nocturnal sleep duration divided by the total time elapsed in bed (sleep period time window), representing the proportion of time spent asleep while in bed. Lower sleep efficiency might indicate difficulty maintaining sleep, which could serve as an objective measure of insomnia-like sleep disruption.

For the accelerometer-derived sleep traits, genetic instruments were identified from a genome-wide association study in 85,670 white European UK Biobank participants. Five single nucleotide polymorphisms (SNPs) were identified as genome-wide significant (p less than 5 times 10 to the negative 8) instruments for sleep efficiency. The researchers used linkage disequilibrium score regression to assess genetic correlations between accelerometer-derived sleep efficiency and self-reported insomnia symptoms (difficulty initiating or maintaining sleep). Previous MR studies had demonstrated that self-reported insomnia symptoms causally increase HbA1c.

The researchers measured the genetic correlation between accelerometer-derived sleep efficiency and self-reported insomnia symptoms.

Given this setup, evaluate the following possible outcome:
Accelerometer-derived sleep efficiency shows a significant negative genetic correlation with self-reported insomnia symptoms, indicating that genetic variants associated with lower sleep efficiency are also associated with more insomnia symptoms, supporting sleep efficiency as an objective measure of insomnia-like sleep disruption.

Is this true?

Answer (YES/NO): NO